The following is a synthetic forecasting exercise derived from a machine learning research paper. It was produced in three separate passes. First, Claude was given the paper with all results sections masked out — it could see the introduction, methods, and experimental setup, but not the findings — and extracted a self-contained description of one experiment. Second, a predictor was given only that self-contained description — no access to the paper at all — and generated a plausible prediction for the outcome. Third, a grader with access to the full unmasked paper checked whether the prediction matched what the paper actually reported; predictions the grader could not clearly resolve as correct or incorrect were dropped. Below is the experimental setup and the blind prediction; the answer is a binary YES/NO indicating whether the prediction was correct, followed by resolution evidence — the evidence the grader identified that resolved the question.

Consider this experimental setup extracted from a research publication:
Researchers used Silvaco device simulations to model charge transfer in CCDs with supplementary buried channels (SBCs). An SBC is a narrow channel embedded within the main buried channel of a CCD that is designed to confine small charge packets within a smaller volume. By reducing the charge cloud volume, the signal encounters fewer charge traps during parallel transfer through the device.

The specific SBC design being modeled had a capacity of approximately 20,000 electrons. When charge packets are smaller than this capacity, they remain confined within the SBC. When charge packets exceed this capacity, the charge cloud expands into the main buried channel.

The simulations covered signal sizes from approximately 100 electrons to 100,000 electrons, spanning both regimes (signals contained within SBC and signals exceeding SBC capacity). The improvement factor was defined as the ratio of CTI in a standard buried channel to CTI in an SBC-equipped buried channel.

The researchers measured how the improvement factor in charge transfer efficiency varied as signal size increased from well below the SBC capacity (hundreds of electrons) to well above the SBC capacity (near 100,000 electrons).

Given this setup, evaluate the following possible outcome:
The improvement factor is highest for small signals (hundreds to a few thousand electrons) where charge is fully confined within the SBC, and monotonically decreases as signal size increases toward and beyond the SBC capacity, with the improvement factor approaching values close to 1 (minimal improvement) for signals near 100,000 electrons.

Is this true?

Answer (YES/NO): NO